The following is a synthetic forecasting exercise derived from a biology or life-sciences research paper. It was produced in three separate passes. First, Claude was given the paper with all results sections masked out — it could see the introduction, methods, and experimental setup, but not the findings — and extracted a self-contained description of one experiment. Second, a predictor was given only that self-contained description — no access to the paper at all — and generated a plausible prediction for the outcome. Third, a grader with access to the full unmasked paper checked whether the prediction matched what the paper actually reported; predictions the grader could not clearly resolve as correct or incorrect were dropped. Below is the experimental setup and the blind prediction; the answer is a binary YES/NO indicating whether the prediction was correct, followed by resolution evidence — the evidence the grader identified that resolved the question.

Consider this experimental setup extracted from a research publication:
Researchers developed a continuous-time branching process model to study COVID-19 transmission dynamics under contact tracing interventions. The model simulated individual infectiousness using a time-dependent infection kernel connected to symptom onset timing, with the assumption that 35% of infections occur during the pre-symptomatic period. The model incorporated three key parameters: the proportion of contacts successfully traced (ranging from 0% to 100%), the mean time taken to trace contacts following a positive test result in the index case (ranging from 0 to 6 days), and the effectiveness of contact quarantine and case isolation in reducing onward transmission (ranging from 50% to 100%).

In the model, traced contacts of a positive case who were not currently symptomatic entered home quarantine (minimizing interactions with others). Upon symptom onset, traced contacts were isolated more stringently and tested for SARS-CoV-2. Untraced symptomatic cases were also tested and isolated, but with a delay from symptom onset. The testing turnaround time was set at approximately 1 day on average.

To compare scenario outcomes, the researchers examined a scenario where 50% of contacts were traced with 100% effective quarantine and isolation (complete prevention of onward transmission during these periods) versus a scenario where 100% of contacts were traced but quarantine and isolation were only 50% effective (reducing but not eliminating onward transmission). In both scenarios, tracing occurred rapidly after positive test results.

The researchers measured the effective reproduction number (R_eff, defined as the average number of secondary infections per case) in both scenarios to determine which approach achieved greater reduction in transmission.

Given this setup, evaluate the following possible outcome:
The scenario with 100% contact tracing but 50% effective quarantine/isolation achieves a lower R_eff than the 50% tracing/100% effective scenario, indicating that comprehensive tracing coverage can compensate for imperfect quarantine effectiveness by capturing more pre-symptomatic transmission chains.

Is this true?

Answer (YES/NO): NO